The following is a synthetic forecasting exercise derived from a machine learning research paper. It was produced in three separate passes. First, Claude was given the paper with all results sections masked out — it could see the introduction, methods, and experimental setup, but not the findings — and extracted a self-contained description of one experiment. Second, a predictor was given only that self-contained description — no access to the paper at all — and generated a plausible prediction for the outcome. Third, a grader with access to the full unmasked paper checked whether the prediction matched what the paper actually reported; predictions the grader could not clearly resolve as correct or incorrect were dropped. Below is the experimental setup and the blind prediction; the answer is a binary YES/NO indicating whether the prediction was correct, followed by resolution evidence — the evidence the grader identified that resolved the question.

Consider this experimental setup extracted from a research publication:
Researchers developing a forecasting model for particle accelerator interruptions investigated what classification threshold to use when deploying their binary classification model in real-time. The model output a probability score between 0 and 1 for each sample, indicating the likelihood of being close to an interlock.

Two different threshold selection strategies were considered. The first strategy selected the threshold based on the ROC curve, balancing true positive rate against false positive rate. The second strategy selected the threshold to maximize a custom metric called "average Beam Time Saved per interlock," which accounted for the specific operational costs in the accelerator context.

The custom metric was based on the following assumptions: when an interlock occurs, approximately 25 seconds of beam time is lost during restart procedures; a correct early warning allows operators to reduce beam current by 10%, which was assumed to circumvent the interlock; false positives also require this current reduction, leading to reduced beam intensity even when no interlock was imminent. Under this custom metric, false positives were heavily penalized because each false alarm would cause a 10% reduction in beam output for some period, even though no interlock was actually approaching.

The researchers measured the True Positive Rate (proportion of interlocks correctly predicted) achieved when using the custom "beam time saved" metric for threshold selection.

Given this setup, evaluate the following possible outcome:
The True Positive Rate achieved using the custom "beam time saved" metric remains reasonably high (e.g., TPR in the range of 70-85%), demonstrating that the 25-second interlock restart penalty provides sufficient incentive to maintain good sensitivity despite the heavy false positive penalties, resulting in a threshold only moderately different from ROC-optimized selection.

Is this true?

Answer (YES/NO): YES